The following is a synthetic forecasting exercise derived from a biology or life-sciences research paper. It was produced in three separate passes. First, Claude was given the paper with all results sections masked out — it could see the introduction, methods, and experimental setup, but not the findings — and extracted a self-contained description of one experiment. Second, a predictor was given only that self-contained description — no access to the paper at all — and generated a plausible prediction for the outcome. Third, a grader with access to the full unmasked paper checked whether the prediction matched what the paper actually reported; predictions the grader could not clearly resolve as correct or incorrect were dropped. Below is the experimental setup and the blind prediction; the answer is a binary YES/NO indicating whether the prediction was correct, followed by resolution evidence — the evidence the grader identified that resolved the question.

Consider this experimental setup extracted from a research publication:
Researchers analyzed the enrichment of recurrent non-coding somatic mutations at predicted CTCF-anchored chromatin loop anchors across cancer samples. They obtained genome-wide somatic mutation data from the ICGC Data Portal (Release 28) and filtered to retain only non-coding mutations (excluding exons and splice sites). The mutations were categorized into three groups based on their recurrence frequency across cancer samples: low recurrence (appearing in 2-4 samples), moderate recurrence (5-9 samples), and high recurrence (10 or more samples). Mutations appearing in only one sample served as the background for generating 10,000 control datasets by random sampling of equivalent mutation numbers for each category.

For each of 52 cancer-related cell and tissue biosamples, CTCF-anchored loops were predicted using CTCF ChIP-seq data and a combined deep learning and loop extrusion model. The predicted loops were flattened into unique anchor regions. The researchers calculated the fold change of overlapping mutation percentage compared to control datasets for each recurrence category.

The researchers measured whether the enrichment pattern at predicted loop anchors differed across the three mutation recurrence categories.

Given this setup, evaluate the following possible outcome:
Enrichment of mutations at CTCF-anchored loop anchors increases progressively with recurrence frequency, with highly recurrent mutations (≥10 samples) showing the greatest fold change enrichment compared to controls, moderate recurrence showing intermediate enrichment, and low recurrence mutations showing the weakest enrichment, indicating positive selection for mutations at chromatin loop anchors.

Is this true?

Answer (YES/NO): YES